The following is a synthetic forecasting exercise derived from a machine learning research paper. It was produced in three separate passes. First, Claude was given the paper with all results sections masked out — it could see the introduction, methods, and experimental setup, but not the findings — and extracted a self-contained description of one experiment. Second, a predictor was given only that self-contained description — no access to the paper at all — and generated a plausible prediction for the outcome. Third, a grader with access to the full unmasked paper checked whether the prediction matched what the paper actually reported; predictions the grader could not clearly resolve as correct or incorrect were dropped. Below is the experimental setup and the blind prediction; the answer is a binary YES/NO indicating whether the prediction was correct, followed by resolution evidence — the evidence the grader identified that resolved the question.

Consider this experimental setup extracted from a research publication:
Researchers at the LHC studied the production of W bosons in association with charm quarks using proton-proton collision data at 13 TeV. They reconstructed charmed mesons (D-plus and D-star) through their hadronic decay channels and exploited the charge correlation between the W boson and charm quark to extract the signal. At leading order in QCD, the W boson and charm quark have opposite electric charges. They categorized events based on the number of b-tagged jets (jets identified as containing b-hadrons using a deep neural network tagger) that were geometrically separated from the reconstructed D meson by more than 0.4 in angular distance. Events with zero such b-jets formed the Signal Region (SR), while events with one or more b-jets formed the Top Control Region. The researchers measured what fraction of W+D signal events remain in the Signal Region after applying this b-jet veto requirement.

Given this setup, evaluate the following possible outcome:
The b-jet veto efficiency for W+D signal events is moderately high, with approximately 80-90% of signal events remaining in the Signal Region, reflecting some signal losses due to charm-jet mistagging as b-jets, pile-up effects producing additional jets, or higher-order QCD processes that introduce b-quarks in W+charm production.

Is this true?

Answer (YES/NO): NO